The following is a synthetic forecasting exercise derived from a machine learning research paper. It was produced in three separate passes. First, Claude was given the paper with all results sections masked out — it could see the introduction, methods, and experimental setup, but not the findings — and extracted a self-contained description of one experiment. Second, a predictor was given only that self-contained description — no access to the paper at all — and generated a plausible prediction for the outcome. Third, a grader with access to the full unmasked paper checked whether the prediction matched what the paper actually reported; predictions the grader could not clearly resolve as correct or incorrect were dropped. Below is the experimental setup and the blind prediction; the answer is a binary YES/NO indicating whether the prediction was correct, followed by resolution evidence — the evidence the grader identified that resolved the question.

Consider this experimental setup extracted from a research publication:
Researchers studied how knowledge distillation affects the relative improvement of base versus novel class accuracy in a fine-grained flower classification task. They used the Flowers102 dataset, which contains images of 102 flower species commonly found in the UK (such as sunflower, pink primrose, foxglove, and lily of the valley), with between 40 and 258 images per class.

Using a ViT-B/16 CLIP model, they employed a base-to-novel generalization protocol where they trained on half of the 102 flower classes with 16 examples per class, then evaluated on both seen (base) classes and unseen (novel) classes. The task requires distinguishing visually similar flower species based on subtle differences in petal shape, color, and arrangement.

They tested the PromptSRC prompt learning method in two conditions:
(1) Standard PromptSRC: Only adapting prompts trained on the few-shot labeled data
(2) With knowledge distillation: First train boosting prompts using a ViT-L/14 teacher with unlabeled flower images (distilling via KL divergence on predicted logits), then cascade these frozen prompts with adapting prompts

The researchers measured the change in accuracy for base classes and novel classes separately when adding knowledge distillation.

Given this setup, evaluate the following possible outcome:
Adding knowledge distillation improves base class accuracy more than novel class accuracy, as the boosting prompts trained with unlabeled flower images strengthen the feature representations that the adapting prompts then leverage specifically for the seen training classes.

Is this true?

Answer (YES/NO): NO